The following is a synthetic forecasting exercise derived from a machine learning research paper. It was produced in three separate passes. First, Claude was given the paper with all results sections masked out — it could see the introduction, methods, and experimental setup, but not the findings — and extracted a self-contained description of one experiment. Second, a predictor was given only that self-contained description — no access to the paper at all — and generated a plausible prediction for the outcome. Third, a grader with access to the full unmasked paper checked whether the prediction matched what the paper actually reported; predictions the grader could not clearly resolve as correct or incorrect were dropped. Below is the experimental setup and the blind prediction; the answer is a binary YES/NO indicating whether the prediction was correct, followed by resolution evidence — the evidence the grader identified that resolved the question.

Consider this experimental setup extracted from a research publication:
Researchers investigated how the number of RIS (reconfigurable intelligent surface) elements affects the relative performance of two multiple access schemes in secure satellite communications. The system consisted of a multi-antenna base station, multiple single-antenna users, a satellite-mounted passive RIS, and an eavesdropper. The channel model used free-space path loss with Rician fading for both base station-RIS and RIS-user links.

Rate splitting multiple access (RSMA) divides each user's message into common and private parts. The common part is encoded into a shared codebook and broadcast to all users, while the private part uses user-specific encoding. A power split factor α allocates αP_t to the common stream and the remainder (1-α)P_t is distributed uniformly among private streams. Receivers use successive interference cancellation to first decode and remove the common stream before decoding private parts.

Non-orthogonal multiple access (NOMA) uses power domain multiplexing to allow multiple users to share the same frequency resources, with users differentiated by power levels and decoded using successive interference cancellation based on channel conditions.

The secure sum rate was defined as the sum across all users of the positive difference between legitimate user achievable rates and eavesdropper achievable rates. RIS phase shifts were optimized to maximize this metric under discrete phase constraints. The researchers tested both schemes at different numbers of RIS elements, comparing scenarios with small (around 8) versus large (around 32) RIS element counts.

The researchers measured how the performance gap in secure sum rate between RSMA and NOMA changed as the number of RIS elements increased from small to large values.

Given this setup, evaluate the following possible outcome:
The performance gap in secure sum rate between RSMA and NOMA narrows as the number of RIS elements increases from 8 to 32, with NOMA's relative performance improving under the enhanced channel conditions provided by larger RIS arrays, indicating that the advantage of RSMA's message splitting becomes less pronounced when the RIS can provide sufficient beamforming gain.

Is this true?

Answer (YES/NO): NO